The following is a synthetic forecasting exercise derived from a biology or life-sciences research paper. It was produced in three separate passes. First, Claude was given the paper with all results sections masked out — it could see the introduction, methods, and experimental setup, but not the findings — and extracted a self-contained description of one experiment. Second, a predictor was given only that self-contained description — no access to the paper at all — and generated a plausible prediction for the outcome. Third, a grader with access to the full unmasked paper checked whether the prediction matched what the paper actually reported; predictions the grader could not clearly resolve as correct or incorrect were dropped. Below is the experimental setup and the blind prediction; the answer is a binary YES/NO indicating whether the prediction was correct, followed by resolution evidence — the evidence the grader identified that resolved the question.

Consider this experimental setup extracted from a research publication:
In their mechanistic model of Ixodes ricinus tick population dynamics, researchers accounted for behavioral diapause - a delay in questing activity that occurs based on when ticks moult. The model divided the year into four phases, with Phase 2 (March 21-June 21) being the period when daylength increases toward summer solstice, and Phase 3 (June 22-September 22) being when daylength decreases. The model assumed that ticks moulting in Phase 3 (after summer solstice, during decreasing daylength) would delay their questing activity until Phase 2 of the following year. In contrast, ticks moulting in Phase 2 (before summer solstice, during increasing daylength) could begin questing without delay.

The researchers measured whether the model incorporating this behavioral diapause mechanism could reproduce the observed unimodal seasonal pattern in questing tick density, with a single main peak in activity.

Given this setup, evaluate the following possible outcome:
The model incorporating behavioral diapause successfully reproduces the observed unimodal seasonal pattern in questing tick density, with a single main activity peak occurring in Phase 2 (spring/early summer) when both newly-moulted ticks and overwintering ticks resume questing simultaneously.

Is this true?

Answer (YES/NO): YES